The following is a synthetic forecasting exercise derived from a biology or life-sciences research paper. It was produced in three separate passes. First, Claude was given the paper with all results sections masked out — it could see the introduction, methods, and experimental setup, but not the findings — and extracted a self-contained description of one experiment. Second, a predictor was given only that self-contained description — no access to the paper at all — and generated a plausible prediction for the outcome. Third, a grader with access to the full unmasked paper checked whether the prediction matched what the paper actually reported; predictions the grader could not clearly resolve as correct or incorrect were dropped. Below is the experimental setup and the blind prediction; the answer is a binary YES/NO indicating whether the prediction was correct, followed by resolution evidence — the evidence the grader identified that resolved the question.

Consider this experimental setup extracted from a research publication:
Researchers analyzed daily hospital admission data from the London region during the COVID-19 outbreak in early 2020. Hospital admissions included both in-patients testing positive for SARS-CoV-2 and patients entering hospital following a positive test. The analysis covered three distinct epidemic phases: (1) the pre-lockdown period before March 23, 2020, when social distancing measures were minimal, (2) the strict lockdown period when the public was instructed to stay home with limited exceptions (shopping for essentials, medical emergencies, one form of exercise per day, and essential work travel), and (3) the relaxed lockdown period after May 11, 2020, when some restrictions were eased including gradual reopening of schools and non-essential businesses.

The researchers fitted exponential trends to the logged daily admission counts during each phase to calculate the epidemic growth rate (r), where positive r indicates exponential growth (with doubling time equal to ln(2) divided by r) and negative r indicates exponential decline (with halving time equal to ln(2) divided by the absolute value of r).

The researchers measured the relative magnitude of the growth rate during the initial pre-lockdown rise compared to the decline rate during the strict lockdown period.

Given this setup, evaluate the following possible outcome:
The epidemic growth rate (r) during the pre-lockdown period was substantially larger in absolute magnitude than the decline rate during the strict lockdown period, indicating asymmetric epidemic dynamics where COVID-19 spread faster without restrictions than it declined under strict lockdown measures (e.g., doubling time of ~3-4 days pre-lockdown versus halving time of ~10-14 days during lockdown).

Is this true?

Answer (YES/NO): YES